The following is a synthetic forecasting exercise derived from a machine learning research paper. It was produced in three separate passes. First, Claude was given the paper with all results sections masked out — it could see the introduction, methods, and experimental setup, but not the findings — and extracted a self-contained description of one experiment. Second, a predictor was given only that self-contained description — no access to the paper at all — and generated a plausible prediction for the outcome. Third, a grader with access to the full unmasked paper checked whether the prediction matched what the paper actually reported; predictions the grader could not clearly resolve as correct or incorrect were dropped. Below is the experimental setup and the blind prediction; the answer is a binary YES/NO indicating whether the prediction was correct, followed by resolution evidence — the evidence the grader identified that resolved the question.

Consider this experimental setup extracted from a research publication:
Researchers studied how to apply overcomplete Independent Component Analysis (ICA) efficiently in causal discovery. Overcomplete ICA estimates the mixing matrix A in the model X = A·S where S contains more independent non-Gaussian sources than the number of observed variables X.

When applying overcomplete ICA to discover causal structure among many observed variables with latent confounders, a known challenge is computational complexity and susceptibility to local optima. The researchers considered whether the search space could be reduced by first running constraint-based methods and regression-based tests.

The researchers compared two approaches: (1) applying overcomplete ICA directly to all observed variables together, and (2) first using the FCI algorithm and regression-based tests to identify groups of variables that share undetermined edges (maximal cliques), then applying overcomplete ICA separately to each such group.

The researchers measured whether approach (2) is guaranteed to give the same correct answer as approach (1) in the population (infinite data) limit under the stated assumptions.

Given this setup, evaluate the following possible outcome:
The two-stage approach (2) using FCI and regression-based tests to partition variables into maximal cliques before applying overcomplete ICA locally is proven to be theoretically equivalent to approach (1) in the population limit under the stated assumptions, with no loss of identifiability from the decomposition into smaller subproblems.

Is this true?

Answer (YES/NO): NO